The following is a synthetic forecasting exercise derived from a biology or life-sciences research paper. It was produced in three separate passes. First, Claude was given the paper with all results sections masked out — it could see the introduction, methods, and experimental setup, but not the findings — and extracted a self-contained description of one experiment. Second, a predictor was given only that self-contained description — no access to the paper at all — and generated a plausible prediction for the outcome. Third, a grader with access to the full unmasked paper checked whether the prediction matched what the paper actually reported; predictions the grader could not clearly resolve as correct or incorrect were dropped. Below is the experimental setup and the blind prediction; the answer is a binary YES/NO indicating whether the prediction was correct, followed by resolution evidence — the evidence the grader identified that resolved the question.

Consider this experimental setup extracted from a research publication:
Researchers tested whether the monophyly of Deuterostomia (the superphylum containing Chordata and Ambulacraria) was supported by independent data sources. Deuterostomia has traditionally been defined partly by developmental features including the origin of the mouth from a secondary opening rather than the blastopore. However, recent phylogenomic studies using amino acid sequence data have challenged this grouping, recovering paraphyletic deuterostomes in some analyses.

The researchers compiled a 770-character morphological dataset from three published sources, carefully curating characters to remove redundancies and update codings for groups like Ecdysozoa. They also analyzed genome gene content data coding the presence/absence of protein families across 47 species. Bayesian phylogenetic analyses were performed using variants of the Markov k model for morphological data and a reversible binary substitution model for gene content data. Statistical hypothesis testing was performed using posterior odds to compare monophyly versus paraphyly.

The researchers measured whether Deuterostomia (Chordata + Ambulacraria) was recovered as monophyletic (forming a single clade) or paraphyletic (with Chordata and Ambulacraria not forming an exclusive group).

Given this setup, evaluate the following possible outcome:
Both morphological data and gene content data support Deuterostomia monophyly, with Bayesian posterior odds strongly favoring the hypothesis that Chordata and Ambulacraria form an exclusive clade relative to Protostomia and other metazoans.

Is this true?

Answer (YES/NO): NO